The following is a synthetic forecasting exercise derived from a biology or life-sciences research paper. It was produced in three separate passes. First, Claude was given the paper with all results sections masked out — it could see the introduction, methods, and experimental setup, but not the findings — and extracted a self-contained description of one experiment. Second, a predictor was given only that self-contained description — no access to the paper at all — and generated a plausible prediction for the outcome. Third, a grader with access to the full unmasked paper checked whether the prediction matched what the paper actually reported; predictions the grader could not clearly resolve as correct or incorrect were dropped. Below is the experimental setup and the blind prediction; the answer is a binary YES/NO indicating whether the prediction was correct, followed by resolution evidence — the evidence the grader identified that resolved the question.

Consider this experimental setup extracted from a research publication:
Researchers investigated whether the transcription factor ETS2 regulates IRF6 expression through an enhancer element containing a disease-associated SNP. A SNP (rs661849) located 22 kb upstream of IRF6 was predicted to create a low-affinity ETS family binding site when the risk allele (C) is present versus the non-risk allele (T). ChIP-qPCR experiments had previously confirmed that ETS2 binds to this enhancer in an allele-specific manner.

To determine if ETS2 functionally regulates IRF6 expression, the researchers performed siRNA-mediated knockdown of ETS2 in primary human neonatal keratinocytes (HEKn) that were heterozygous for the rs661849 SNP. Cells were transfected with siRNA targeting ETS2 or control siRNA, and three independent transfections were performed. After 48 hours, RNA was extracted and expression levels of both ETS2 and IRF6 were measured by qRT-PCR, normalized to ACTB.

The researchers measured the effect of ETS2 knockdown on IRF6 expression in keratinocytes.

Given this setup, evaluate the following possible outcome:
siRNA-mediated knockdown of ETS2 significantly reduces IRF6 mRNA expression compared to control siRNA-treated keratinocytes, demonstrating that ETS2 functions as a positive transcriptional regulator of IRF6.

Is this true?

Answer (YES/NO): NO